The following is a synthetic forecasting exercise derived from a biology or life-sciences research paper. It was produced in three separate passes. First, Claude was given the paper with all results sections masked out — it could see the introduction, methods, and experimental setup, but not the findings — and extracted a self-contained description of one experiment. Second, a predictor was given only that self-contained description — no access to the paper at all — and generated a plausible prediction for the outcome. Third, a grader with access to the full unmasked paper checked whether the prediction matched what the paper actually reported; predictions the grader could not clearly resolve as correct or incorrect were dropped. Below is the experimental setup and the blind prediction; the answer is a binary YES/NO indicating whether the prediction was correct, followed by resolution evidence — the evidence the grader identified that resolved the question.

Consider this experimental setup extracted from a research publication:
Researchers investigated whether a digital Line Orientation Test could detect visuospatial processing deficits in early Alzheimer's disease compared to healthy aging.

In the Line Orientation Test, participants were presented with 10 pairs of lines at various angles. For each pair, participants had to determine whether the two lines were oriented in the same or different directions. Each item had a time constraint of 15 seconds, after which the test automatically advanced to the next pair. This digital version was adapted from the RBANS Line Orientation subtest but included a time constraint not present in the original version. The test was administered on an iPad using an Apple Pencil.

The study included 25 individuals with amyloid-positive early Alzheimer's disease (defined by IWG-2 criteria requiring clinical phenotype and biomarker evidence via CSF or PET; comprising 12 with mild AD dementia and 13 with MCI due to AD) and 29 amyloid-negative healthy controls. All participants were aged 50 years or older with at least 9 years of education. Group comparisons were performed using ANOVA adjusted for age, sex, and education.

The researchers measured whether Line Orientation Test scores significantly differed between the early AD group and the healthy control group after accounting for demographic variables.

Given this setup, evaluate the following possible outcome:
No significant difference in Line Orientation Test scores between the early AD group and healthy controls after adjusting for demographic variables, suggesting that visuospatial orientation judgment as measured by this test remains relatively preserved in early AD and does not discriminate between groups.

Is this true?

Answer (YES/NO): NO